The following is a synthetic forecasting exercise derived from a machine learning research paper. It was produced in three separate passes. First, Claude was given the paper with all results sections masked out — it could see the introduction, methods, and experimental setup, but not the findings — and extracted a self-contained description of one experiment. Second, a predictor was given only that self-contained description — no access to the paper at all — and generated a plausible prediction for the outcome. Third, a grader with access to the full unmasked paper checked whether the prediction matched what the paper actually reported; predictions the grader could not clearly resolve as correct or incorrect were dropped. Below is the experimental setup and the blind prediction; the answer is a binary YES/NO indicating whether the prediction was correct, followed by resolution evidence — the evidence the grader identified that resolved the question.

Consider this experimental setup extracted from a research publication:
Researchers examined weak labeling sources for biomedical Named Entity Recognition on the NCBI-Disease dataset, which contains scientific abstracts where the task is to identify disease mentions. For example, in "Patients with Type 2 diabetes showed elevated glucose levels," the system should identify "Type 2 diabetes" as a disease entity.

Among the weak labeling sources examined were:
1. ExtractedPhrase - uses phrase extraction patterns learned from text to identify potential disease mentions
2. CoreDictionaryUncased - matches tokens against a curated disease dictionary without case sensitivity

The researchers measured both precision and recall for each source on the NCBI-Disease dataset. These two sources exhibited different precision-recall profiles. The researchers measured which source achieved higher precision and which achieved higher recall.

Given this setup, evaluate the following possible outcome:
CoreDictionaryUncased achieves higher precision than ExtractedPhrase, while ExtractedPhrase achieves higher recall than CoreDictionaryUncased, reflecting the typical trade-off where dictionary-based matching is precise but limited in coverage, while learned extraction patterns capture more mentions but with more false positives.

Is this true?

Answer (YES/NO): NO